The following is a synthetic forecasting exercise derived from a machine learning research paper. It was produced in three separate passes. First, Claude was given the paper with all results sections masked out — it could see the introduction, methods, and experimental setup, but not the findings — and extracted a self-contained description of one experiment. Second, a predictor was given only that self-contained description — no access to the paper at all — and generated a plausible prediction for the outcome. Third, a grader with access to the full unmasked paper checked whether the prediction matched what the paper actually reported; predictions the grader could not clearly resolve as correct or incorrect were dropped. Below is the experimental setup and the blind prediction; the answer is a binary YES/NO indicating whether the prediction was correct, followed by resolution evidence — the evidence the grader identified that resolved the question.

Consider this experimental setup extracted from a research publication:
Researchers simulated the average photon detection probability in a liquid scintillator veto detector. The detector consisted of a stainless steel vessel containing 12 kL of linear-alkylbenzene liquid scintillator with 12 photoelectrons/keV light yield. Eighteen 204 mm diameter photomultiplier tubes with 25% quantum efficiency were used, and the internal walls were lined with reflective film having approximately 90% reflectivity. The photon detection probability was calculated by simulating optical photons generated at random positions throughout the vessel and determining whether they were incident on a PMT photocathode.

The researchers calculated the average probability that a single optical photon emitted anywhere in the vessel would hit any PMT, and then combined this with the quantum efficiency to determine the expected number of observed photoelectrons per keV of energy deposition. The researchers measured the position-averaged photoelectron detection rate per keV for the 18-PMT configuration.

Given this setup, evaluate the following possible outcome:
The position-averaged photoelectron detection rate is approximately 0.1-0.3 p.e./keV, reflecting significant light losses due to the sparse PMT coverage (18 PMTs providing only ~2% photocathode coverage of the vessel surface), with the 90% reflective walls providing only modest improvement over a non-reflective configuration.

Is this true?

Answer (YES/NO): NO